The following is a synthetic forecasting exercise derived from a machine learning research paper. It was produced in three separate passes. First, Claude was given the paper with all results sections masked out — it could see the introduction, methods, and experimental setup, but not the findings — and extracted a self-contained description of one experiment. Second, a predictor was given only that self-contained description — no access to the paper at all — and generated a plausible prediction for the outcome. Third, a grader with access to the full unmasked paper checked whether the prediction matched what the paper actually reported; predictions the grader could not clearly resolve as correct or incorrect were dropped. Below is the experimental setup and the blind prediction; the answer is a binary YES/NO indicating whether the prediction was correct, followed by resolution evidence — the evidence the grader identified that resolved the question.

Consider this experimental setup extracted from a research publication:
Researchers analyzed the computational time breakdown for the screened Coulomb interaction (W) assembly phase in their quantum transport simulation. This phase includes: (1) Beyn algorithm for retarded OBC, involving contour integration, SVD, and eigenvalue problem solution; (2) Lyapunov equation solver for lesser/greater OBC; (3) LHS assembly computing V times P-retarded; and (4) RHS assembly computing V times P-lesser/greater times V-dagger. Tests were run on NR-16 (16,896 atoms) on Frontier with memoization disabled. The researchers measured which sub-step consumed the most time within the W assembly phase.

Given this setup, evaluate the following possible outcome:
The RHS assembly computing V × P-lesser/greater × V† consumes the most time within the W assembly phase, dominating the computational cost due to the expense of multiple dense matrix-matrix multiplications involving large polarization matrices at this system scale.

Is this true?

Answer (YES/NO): NO